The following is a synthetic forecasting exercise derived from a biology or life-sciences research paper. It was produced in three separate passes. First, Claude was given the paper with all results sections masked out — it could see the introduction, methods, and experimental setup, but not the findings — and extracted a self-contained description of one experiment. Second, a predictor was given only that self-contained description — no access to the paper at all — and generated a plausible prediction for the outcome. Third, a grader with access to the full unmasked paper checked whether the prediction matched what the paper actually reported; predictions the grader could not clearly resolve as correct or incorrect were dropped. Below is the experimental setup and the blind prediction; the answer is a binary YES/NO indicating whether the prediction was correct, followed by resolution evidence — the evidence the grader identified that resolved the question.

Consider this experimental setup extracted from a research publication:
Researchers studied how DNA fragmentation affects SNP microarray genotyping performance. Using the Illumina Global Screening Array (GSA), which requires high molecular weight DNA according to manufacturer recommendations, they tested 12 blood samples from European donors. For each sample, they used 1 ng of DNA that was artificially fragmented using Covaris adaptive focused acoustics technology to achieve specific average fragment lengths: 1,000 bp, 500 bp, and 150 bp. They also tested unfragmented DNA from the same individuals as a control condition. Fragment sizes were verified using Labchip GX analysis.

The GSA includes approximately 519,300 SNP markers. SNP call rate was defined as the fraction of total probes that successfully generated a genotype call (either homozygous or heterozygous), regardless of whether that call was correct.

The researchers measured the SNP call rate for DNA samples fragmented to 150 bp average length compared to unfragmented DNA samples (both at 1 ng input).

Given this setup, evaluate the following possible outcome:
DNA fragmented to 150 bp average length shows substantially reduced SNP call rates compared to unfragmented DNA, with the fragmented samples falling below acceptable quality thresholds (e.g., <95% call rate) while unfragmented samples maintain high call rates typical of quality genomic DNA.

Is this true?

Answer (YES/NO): YES